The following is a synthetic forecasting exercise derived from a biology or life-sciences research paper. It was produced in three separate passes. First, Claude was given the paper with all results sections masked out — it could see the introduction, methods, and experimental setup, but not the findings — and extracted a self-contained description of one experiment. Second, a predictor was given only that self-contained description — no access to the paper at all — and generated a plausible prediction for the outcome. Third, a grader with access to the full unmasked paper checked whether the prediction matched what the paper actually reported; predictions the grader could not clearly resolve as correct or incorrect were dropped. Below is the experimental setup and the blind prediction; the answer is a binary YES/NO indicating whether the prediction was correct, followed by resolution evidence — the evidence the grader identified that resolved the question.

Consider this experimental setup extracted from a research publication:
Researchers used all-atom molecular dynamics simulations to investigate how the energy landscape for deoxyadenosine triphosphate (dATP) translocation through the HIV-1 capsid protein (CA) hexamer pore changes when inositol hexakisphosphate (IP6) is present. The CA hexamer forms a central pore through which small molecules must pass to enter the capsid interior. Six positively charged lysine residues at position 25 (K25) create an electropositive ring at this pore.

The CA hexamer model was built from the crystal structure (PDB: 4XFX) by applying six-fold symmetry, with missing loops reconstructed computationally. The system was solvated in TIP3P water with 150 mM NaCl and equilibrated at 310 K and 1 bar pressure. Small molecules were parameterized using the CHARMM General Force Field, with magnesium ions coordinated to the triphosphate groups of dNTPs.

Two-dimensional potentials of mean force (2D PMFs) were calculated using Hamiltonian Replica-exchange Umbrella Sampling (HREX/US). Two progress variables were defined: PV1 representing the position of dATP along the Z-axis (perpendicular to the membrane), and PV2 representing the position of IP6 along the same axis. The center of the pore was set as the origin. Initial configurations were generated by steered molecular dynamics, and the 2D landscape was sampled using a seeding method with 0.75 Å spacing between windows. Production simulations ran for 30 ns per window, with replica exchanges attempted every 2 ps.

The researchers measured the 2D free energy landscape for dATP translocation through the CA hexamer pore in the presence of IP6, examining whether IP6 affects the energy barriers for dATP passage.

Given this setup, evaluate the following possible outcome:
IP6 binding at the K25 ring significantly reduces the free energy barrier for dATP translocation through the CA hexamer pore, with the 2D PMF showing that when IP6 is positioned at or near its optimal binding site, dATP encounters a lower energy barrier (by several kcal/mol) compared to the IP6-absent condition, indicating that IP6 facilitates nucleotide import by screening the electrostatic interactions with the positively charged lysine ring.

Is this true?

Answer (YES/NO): NO